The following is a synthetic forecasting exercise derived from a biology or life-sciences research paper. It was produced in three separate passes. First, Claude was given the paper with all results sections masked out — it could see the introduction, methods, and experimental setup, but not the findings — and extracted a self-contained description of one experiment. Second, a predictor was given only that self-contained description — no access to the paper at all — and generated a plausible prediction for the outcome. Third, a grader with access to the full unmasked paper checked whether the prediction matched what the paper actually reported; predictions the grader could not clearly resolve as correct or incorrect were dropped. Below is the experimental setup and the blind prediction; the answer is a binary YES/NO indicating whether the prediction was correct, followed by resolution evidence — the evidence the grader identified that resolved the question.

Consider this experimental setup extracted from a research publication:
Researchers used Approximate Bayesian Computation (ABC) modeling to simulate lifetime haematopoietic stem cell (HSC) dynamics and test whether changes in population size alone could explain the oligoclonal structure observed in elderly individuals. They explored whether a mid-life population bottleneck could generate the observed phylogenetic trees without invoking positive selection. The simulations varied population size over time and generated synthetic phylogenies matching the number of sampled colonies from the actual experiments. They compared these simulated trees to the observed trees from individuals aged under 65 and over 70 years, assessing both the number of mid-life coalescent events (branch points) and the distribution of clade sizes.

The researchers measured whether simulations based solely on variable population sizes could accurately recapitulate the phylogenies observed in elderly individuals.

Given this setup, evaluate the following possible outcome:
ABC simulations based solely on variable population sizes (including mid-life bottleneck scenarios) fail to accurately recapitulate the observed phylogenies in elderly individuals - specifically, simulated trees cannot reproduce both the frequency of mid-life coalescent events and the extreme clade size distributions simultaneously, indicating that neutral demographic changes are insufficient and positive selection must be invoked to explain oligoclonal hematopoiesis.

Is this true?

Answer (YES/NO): YES